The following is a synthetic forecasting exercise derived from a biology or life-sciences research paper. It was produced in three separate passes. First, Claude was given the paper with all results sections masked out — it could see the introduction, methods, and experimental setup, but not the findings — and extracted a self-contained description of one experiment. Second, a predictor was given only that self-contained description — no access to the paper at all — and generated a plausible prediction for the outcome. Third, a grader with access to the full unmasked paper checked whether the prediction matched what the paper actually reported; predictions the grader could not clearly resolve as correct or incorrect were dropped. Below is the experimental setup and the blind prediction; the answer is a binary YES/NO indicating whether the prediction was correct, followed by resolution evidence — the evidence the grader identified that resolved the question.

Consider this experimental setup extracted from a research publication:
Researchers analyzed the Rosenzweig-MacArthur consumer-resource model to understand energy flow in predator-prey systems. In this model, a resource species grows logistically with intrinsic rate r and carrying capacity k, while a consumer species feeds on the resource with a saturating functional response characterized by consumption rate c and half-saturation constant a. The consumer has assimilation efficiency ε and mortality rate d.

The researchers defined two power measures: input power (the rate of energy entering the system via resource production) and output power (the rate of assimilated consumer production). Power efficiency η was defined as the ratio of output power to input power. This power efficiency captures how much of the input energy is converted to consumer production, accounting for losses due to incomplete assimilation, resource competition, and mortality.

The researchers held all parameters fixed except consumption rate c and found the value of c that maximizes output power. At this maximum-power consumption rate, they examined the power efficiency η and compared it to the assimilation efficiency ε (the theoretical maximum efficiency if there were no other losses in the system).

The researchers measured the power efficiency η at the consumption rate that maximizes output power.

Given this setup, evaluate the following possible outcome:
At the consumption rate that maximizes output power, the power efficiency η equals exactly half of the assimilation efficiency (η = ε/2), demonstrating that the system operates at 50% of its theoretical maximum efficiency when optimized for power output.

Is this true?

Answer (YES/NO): YES